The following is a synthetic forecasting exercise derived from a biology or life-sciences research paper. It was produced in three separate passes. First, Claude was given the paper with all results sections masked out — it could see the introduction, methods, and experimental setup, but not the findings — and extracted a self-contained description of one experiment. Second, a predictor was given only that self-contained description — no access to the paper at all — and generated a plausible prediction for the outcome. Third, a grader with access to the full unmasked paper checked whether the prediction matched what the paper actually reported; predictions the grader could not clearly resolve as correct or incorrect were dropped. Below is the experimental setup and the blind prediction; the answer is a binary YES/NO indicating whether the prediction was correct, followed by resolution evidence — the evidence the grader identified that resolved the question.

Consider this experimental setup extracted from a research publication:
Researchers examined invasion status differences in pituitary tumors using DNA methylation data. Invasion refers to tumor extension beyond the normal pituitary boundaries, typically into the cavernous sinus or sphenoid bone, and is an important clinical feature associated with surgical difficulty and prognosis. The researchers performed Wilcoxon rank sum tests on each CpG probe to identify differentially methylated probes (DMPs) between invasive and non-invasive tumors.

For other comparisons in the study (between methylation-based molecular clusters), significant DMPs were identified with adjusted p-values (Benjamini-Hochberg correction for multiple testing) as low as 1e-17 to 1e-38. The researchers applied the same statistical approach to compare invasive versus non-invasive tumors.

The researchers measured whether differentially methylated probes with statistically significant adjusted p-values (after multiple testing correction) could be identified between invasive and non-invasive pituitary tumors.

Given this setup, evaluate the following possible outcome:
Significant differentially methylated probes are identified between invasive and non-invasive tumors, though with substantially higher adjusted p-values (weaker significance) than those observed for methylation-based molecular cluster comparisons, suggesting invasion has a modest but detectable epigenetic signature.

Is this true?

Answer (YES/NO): NO